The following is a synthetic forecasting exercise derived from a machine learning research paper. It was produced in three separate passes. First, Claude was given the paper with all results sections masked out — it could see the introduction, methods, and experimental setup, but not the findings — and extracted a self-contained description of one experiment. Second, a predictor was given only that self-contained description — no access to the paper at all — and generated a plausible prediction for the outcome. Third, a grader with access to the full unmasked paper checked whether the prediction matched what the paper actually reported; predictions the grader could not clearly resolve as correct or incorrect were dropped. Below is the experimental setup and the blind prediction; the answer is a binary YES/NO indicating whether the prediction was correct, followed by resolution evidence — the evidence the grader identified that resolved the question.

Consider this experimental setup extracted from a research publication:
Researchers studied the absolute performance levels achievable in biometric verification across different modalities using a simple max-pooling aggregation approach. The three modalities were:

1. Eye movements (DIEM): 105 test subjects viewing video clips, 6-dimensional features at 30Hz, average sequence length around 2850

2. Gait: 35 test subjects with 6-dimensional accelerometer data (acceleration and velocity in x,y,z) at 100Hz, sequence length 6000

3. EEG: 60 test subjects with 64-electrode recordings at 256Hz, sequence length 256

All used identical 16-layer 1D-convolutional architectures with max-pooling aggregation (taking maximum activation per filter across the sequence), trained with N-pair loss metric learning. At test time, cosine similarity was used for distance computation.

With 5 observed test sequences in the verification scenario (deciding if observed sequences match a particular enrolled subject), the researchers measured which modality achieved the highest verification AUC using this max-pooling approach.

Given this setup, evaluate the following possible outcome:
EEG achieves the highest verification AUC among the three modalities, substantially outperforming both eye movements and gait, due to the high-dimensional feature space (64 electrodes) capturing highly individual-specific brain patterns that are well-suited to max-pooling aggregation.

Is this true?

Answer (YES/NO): NO